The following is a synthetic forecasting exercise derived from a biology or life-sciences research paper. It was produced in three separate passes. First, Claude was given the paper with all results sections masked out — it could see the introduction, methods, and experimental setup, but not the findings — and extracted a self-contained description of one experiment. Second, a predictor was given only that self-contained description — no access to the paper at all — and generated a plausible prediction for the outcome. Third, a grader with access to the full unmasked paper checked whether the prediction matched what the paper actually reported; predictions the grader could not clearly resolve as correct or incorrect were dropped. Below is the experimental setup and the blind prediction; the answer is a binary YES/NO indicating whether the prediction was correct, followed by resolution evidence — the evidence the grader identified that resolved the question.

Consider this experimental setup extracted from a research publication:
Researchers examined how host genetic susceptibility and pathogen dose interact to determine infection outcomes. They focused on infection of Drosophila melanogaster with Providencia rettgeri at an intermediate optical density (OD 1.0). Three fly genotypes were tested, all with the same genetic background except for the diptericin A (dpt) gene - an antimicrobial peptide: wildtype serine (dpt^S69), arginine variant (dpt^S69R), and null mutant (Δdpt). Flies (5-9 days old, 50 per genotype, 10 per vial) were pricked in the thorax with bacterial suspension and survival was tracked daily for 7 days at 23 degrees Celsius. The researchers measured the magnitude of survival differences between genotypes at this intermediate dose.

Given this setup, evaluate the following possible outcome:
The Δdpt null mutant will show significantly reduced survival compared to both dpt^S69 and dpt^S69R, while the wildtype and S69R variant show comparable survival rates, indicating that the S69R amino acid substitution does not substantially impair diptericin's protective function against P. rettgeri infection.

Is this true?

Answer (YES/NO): NO